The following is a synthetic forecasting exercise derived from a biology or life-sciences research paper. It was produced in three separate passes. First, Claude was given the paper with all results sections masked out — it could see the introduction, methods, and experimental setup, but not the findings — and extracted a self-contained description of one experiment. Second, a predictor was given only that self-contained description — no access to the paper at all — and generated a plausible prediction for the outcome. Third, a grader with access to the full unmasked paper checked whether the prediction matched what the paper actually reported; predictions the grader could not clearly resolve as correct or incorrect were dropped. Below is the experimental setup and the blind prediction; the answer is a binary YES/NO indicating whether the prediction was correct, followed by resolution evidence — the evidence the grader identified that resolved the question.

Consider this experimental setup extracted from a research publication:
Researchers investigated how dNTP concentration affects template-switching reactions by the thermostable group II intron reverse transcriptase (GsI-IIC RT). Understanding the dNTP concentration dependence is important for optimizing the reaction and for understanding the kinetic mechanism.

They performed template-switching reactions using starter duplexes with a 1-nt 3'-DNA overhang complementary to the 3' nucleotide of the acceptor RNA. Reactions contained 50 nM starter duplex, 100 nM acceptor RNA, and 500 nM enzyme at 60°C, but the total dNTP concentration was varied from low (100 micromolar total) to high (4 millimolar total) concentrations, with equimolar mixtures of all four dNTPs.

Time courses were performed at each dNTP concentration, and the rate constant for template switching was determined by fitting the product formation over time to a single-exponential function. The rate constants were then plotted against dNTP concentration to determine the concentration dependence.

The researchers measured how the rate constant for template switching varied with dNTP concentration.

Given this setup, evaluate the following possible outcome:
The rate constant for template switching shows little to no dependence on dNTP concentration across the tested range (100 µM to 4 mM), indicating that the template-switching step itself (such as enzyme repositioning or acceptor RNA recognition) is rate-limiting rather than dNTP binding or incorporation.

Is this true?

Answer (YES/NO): NO